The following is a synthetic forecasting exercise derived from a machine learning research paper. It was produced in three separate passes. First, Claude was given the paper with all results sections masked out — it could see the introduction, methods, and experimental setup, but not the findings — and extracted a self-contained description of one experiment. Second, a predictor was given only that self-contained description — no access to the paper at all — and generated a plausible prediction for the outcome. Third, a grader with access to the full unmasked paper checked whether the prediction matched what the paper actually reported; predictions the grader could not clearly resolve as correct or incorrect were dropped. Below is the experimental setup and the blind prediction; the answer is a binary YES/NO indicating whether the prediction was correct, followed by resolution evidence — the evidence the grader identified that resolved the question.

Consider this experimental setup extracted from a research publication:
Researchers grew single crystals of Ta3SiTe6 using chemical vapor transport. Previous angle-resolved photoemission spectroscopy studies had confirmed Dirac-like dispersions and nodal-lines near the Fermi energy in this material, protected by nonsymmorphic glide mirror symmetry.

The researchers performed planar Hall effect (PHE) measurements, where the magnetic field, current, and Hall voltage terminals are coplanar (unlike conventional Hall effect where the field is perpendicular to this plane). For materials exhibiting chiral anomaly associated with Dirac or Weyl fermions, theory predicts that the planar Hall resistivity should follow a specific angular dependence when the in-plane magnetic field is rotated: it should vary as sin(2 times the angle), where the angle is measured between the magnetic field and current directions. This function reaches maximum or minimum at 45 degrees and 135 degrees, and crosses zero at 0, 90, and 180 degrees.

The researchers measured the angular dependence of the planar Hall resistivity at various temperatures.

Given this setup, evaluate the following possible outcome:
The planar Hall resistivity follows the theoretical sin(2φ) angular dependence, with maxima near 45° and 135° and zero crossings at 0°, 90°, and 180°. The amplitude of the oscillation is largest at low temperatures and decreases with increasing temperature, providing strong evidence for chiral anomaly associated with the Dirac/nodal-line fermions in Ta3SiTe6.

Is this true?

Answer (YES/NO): NO